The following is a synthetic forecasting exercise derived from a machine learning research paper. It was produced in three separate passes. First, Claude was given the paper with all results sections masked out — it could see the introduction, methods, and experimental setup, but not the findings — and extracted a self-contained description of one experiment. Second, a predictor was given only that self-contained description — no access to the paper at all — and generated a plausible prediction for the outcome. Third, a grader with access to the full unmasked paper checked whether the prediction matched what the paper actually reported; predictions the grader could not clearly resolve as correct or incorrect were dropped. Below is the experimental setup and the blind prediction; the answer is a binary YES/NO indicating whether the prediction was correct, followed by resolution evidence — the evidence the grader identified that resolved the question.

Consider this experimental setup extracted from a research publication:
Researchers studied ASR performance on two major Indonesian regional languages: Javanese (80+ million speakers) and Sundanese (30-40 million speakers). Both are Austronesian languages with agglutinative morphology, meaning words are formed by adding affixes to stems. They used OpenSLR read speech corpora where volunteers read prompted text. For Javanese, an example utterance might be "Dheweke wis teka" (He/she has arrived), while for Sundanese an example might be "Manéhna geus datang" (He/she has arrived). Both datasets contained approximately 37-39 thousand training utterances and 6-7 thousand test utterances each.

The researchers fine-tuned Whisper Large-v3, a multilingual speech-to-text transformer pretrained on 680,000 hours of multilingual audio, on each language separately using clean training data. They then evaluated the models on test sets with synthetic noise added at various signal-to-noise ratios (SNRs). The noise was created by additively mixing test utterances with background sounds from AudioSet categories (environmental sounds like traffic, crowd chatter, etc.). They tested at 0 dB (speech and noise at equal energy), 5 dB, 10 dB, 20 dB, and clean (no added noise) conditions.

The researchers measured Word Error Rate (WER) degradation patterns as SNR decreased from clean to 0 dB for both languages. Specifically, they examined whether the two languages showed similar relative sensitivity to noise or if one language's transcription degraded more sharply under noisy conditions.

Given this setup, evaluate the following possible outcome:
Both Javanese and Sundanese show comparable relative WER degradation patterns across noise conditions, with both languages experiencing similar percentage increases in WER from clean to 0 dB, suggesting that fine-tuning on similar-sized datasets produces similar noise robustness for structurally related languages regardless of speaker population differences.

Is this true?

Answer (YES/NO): NO